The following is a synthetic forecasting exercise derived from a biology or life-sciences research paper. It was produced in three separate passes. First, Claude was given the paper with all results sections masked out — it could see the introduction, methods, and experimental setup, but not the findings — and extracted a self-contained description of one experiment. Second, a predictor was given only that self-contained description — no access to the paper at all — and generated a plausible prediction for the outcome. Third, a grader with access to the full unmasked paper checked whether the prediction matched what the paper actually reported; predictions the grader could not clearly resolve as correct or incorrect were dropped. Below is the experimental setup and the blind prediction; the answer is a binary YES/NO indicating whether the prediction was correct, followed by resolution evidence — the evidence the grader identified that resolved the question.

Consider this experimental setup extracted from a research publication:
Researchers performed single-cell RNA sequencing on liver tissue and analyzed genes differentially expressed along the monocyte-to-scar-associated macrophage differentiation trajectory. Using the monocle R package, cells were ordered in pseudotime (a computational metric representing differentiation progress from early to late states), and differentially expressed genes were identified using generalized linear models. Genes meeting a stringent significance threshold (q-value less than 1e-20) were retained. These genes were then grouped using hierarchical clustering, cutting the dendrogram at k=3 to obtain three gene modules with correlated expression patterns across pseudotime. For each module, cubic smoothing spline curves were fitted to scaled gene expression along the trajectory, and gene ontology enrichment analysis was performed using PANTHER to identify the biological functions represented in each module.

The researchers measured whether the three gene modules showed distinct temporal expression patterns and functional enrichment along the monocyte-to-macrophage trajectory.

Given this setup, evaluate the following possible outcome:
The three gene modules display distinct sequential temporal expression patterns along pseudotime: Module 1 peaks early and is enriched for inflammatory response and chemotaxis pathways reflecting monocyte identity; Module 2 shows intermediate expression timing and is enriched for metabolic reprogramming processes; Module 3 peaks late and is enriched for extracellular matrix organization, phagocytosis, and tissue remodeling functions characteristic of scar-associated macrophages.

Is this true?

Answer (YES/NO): NO